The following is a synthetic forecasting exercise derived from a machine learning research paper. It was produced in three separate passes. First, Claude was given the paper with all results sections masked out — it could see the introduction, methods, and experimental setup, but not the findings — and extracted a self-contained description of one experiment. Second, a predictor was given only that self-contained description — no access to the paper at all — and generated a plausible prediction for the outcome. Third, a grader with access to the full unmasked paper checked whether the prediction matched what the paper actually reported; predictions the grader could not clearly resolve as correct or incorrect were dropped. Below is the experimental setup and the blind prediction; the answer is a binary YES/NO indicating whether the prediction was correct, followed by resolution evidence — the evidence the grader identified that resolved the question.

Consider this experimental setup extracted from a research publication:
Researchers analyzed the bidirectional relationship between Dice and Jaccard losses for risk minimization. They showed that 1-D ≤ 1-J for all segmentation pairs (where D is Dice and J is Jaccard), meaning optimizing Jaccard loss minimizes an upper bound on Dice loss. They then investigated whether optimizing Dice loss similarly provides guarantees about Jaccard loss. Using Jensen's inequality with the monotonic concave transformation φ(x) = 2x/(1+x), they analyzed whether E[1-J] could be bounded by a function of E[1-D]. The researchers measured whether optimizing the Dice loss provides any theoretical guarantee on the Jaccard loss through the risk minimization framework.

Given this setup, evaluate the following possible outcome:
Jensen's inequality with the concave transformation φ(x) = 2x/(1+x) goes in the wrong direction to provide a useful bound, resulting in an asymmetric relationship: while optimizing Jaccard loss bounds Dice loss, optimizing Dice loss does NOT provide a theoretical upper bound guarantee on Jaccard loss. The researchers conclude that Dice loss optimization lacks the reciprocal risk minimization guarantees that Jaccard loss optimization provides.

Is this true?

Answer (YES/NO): NO